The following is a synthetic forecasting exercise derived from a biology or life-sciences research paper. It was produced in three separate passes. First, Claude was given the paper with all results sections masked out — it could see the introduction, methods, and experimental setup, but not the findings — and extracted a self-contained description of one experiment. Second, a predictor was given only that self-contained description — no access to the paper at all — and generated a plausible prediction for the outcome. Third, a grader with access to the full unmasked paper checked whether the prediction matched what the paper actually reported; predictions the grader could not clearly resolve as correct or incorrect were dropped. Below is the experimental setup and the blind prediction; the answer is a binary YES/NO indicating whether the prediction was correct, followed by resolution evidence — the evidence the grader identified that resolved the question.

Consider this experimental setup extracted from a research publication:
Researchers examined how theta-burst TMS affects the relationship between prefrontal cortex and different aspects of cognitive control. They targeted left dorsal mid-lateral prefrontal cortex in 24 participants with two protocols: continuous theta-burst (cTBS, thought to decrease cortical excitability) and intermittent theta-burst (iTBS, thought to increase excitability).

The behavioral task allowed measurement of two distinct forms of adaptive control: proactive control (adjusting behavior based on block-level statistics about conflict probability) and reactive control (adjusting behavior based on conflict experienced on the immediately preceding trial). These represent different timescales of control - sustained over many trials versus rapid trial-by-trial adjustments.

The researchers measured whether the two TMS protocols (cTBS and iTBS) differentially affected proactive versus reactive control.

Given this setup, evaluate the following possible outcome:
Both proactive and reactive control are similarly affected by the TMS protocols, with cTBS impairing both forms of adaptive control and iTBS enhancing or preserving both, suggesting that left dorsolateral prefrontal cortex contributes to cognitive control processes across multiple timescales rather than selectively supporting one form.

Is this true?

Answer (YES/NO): NO